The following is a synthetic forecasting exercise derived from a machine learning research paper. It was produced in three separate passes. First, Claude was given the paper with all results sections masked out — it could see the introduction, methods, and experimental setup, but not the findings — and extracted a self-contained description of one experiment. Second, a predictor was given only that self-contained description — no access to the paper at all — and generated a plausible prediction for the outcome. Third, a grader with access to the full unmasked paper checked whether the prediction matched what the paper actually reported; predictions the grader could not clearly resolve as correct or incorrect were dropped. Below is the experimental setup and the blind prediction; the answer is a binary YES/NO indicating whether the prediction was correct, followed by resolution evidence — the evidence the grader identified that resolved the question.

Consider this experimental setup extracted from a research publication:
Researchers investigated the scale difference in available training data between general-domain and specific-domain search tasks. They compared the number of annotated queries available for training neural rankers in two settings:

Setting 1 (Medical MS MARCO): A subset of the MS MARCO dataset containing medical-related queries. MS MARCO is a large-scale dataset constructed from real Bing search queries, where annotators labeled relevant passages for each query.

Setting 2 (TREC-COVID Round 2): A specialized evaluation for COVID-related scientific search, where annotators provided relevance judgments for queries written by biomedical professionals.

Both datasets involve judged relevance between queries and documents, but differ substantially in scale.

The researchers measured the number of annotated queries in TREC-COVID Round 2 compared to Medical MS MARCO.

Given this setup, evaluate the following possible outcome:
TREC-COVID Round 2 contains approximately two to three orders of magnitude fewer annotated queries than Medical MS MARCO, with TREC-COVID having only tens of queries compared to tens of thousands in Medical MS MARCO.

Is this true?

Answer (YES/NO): YES